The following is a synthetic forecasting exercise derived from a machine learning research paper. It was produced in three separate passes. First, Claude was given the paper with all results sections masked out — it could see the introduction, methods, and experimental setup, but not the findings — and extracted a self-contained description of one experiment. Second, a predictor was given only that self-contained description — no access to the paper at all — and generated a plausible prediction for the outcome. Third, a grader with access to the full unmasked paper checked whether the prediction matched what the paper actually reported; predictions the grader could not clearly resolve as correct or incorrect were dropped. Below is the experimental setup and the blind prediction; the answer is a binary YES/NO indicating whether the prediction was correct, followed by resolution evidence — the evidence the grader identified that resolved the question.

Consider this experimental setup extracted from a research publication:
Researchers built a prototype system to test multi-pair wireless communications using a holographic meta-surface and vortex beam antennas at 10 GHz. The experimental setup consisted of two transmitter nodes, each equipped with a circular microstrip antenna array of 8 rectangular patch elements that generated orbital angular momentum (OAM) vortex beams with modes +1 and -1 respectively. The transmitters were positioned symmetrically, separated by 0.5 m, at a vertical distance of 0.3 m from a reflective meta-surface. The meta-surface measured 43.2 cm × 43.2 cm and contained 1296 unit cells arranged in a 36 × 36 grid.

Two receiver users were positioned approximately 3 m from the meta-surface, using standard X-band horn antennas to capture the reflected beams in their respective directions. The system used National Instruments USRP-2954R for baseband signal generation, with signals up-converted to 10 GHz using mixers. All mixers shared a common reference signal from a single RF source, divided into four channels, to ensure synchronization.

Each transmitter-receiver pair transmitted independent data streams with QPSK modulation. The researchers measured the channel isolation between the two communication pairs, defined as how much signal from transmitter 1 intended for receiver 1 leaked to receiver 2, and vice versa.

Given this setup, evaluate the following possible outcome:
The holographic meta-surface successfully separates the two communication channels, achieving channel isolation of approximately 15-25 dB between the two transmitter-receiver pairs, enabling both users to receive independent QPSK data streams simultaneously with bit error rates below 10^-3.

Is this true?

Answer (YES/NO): NO